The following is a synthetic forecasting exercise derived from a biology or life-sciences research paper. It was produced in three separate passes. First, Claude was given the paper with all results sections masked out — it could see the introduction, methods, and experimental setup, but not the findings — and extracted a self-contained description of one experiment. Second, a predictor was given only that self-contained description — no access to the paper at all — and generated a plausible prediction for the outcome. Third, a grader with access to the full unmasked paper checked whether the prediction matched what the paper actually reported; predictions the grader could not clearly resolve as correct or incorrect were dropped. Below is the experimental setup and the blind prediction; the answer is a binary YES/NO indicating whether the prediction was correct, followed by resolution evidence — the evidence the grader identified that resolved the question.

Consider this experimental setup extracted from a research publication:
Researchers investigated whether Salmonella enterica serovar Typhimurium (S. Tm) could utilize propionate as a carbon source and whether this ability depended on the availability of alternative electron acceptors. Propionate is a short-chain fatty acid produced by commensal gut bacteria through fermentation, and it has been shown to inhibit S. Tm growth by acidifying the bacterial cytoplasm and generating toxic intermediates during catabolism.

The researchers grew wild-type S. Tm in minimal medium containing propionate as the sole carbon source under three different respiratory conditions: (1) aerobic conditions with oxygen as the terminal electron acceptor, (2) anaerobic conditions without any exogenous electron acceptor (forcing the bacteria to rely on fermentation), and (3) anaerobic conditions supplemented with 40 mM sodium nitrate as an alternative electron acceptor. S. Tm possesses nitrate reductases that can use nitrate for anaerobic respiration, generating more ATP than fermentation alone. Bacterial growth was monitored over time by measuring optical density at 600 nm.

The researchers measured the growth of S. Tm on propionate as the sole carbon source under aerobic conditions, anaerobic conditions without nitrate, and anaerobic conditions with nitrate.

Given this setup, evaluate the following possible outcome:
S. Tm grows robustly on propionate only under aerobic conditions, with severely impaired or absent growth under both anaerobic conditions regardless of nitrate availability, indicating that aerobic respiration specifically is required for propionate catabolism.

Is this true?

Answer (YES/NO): NO